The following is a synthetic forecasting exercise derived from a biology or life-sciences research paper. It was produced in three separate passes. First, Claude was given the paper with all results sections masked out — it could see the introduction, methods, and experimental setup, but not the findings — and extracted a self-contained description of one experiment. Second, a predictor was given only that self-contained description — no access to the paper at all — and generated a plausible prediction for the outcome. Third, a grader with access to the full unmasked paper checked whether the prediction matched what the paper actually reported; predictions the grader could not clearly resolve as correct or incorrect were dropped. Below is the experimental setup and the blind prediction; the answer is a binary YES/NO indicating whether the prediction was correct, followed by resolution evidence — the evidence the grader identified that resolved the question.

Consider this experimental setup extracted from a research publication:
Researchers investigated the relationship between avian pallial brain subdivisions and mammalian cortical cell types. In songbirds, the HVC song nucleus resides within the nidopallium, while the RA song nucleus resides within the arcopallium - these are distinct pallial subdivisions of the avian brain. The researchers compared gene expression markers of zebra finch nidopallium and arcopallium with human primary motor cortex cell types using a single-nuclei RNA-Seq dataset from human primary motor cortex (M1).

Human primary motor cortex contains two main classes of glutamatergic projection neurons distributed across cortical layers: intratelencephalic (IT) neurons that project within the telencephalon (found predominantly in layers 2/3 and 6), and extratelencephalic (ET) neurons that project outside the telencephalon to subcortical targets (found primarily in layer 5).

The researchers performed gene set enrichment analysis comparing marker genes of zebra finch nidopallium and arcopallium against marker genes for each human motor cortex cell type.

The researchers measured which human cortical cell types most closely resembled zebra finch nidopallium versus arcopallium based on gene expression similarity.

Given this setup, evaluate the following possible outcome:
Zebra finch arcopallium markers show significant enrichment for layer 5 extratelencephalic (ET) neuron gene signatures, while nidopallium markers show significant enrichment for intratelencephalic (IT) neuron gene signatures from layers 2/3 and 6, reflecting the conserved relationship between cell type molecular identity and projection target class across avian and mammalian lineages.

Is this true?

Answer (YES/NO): YES